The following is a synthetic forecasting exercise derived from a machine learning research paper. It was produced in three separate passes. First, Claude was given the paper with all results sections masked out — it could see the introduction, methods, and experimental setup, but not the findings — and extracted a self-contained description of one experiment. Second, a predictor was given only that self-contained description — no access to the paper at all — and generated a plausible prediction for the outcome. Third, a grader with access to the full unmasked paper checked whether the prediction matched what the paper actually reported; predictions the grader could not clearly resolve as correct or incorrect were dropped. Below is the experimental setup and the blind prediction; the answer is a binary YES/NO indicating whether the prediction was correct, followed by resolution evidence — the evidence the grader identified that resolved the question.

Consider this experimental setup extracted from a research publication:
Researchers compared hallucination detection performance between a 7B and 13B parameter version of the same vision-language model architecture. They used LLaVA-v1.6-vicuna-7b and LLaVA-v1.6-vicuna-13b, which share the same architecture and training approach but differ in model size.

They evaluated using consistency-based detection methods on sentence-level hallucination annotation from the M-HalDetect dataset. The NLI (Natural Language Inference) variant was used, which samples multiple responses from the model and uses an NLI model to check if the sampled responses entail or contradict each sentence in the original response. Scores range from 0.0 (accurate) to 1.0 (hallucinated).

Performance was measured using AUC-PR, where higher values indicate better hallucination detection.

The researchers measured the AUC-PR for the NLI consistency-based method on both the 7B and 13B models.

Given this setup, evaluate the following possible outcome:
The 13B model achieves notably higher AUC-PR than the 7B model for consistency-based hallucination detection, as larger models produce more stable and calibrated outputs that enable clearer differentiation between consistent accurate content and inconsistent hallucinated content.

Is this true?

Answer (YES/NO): YES